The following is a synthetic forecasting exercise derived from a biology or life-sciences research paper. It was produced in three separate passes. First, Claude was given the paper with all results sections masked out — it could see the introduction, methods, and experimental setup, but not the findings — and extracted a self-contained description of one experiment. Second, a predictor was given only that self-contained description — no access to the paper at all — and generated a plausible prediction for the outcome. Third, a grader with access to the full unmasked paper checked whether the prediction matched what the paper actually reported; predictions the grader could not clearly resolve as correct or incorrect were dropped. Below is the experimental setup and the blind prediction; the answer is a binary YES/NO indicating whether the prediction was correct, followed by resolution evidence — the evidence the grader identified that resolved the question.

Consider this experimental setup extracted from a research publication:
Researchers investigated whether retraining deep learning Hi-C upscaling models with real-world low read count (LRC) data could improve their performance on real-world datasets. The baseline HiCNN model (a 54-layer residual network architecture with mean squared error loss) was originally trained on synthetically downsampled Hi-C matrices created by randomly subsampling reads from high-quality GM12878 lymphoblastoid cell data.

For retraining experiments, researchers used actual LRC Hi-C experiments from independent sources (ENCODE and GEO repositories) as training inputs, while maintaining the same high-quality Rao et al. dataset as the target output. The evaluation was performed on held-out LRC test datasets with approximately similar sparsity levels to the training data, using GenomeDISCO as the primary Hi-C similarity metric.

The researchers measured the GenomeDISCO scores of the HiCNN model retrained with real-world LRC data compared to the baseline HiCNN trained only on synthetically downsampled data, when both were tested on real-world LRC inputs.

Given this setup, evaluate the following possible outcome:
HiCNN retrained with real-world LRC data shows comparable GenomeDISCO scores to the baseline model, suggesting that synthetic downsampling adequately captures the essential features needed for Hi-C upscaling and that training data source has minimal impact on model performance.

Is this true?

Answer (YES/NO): NO